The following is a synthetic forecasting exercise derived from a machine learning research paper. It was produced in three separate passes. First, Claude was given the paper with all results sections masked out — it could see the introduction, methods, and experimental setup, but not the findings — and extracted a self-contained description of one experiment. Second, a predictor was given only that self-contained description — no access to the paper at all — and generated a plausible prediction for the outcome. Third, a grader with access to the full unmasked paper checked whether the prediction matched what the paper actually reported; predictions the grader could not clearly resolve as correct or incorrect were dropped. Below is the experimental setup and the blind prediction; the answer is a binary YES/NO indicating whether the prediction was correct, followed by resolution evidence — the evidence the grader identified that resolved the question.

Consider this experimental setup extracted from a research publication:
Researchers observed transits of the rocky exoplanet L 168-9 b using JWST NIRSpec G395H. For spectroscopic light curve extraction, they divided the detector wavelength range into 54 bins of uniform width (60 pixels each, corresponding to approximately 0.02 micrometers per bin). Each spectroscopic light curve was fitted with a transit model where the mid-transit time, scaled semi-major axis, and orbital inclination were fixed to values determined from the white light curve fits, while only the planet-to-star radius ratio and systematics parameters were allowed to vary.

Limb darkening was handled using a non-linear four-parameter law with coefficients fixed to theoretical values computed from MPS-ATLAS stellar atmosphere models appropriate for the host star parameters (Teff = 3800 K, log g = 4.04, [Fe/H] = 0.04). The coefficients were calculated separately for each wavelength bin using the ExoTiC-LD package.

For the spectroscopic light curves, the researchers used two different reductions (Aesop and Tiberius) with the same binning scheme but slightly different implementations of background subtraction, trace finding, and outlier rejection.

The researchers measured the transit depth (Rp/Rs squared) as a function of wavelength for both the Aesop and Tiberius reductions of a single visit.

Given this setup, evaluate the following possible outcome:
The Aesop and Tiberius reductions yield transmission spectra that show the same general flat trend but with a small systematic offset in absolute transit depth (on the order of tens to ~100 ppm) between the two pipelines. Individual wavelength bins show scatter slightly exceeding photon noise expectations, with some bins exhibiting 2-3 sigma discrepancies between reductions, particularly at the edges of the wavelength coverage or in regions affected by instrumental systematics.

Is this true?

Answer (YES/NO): NO